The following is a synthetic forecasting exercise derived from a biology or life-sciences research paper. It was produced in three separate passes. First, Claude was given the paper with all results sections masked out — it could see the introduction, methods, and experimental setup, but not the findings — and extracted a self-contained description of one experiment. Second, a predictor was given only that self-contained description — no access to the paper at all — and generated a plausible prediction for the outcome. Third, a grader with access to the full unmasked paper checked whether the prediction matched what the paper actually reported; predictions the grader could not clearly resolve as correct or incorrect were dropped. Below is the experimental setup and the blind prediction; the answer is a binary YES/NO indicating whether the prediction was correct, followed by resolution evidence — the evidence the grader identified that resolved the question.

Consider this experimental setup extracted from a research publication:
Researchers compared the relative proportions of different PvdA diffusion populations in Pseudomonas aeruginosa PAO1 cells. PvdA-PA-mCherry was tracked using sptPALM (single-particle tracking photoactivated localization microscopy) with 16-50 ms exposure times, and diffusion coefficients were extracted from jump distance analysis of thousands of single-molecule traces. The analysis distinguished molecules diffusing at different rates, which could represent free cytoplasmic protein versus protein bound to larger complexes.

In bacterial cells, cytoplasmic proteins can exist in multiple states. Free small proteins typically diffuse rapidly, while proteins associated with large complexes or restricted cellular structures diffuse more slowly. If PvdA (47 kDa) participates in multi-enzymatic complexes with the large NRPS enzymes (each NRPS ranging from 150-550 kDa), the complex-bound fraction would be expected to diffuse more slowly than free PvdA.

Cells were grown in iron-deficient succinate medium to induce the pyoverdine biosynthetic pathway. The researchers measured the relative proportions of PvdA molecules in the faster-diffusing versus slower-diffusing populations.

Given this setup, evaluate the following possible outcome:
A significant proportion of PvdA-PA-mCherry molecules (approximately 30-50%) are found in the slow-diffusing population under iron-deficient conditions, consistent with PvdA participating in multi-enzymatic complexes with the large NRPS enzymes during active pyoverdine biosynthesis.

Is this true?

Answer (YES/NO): NO